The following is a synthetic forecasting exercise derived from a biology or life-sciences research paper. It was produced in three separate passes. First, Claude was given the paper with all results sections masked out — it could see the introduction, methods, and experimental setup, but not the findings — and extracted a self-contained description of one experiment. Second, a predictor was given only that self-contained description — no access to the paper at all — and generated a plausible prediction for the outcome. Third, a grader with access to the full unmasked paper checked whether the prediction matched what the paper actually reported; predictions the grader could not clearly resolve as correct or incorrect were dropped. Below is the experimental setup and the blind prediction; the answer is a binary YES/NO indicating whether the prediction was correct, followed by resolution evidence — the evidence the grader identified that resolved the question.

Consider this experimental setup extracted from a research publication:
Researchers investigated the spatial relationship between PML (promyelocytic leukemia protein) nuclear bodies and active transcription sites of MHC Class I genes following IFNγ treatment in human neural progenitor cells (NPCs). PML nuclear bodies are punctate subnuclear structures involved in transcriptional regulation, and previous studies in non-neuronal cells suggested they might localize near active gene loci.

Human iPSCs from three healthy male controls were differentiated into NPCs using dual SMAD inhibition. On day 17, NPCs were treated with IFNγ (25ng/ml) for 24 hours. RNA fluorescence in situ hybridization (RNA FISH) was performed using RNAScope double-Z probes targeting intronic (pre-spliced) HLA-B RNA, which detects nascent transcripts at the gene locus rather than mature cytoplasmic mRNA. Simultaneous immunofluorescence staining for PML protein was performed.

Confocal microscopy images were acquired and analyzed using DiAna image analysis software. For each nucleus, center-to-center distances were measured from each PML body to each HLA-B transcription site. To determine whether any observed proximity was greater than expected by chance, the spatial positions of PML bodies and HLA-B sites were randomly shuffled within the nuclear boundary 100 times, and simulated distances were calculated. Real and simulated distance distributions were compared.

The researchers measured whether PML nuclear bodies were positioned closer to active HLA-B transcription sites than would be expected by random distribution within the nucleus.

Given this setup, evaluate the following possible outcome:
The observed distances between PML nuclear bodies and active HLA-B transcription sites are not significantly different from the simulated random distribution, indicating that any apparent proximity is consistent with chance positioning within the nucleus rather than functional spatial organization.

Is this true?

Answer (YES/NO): NO